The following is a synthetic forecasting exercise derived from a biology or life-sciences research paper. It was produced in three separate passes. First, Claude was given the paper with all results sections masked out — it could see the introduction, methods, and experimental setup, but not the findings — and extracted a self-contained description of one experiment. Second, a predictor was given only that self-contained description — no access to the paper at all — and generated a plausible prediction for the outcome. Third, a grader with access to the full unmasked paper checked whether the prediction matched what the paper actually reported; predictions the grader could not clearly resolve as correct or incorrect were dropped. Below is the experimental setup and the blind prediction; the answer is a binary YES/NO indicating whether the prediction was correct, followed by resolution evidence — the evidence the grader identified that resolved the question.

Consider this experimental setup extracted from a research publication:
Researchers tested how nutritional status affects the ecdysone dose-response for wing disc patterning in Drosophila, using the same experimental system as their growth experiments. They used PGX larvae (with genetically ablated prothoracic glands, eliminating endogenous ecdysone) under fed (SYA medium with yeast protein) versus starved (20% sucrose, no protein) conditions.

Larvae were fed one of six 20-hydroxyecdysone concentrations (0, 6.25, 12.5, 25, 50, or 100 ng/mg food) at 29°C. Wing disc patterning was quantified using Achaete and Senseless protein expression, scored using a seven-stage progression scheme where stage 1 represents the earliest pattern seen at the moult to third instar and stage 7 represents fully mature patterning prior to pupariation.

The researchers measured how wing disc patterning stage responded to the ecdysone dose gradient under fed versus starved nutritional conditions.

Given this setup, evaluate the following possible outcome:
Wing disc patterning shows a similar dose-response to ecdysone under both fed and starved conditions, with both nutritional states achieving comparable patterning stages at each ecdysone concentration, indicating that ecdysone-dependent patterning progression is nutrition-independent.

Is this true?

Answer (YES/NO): NO